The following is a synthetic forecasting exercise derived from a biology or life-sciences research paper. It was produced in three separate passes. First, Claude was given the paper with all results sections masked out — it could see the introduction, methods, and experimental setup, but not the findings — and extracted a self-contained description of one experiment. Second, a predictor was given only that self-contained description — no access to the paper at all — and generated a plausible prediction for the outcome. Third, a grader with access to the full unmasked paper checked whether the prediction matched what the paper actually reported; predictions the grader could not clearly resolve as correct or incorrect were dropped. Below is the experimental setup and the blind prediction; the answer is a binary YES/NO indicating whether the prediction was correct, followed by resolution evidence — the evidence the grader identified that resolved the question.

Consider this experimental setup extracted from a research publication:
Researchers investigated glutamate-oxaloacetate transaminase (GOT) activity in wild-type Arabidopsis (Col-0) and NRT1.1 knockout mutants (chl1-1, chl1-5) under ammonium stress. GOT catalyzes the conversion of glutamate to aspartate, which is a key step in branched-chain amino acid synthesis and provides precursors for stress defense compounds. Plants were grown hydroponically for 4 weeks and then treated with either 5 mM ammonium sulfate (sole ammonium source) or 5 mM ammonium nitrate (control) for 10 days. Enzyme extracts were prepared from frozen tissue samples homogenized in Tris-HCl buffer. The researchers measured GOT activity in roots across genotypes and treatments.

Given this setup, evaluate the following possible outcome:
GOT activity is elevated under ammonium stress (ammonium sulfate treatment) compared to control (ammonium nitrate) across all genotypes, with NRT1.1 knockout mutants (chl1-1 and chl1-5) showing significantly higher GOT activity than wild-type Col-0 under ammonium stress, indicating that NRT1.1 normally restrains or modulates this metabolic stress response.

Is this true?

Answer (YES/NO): NO